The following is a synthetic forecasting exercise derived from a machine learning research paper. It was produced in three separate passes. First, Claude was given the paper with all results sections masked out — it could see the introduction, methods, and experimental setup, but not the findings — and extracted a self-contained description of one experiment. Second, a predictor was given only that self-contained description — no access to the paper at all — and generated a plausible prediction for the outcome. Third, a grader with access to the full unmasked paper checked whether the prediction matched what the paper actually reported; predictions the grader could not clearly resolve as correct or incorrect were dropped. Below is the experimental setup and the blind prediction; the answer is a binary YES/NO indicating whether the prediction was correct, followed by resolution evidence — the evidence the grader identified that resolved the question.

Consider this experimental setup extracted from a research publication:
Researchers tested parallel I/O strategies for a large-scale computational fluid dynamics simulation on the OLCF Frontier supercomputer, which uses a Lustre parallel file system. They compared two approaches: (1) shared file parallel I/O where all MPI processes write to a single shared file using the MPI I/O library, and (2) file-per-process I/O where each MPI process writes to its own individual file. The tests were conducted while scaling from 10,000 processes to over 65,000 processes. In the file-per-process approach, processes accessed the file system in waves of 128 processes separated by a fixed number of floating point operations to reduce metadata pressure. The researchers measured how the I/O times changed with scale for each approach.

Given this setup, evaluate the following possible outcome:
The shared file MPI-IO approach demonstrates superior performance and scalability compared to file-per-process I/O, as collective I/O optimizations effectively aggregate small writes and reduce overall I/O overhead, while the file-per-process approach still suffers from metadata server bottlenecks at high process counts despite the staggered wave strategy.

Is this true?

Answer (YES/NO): NO